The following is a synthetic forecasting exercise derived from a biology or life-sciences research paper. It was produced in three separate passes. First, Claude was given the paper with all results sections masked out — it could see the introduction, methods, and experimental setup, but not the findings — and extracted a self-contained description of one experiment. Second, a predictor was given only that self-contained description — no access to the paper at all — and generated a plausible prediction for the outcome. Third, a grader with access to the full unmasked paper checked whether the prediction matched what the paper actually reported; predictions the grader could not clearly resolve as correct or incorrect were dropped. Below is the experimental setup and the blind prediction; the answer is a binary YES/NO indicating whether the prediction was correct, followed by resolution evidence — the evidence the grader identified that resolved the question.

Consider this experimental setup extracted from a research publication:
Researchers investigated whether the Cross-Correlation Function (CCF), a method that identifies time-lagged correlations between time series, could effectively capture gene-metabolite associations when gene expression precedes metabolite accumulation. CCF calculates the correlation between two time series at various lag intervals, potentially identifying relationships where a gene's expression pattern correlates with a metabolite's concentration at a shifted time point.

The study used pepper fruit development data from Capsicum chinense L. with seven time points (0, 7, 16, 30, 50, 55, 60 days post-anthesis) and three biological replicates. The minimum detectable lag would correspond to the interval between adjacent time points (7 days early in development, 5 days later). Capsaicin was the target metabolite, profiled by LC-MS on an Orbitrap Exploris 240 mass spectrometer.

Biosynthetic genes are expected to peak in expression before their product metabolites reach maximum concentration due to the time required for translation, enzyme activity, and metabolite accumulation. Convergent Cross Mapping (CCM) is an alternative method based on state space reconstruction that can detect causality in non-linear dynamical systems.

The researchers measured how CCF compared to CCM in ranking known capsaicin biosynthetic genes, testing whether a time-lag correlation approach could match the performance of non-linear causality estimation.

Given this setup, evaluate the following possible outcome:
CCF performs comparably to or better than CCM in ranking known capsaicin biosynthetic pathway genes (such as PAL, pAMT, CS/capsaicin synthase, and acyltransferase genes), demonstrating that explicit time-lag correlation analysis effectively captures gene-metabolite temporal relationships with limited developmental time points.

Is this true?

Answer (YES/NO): NO